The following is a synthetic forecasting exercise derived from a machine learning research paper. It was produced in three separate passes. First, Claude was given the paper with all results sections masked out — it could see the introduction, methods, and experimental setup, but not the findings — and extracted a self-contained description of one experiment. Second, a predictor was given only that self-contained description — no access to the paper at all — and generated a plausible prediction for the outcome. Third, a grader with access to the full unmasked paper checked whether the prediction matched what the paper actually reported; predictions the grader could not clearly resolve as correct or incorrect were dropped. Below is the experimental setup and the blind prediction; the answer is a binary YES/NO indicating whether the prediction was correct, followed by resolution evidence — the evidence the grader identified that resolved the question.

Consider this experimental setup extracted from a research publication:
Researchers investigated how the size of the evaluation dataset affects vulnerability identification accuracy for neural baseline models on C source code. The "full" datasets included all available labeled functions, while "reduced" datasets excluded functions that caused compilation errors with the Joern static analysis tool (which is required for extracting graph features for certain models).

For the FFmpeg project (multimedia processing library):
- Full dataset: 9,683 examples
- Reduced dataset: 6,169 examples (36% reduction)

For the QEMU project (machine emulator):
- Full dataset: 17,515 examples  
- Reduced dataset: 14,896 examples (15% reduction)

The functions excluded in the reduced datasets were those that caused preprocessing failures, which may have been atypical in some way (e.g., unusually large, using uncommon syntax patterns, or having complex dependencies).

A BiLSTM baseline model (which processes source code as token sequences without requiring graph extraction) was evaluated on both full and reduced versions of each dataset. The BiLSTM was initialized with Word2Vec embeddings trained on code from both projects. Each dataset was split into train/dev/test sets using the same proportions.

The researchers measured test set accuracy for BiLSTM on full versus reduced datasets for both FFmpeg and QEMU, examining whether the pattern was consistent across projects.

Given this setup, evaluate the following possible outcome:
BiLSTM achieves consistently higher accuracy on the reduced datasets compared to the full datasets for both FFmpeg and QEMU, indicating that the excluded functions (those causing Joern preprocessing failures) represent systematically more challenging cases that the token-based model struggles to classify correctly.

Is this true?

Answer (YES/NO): NO